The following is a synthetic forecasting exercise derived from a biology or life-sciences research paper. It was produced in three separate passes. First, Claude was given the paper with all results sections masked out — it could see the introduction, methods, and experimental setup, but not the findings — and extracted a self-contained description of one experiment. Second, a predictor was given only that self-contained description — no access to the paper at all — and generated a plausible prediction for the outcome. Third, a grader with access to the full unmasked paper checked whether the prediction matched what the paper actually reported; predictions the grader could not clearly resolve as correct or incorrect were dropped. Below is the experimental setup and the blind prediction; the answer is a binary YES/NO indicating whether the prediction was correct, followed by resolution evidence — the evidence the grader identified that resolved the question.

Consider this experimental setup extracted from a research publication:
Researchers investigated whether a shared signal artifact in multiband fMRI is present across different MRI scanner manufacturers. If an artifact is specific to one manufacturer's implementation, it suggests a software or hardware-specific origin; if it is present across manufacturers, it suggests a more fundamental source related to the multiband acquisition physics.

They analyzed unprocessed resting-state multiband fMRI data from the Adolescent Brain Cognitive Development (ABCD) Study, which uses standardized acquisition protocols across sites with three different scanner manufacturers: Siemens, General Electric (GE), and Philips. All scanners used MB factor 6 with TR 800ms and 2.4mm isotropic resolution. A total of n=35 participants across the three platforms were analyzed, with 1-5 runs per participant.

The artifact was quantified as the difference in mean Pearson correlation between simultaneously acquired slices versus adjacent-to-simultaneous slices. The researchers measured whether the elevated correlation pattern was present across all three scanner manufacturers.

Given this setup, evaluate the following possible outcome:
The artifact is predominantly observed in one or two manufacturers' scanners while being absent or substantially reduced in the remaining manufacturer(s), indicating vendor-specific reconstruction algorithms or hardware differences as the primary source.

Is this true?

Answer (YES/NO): NO